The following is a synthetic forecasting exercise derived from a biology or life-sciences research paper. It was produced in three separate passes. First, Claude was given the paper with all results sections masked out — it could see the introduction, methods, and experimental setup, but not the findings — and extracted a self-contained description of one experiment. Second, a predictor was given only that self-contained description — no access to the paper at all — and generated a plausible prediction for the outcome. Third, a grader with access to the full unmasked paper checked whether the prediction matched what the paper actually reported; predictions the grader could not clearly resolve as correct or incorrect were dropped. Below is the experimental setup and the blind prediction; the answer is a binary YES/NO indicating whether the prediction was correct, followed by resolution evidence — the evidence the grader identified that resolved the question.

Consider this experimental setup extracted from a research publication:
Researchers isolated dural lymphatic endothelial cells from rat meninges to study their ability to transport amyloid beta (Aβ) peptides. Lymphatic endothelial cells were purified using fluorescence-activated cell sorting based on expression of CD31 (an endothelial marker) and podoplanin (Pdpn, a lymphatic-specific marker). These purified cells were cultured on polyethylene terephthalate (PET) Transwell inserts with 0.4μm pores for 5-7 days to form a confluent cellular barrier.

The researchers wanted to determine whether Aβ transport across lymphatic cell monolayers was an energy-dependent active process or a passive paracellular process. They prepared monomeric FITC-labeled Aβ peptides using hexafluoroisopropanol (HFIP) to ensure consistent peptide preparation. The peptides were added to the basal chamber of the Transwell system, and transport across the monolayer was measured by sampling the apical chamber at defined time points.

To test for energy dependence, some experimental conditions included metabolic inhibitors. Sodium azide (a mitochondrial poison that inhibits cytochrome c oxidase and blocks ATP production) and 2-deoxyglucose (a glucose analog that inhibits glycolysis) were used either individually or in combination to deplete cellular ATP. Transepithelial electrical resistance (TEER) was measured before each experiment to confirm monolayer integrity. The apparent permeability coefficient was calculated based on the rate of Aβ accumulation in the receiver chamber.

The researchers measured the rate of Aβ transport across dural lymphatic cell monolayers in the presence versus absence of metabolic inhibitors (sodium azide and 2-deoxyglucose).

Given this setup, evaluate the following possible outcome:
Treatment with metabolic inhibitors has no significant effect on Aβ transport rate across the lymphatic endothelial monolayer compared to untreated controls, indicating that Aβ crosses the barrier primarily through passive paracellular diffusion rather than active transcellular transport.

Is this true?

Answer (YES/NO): NO